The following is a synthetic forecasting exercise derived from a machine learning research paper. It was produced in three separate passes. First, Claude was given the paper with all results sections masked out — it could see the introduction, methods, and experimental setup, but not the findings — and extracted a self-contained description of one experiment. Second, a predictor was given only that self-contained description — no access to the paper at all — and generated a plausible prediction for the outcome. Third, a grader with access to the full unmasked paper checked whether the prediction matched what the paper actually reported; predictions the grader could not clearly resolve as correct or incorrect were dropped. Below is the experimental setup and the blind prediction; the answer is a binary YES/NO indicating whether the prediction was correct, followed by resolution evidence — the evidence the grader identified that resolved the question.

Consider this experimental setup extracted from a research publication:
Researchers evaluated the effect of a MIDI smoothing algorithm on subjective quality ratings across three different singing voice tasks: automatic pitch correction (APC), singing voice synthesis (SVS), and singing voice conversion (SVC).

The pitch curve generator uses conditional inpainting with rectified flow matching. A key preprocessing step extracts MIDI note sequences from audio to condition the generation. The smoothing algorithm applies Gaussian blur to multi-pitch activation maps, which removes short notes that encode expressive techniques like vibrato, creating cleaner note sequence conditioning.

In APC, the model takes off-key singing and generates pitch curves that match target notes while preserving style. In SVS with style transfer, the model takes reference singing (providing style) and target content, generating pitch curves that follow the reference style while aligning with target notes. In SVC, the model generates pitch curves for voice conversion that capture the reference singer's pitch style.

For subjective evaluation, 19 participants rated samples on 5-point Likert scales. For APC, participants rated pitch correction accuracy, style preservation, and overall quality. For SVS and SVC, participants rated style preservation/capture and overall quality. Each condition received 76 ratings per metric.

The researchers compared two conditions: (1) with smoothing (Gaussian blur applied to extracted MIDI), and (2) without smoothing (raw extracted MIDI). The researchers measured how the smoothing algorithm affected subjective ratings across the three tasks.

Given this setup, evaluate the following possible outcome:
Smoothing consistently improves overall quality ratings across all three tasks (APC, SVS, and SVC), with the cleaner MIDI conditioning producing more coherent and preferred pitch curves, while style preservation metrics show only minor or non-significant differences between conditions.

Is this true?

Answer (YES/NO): NO